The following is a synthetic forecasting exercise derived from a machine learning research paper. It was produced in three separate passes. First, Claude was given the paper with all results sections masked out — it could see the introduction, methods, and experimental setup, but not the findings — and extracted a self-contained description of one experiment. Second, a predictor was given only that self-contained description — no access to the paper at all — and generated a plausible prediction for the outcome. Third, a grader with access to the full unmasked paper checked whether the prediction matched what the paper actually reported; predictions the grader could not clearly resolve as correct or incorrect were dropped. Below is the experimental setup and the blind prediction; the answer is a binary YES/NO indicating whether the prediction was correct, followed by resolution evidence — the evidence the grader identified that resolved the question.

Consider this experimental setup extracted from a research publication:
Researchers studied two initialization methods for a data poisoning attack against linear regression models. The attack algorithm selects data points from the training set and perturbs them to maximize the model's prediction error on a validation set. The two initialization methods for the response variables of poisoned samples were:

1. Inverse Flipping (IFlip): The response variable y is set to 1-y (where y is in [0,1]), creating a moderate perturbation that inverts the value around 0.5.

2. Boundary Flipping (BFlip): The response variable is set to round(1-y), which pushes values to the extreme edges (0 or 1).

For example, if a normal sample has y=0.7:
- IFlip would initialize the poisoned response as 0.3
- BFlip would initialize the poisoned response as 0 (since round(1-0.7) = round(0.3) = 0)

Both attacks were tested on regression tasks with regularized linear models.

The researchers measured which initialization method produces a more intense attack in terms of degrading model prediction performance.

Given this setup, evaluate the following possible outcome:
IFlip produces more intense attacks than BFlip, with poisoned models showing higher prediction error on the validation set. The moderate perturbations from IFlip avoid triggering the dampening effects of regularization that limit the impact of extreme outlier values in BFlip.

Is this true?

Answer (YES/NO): NO